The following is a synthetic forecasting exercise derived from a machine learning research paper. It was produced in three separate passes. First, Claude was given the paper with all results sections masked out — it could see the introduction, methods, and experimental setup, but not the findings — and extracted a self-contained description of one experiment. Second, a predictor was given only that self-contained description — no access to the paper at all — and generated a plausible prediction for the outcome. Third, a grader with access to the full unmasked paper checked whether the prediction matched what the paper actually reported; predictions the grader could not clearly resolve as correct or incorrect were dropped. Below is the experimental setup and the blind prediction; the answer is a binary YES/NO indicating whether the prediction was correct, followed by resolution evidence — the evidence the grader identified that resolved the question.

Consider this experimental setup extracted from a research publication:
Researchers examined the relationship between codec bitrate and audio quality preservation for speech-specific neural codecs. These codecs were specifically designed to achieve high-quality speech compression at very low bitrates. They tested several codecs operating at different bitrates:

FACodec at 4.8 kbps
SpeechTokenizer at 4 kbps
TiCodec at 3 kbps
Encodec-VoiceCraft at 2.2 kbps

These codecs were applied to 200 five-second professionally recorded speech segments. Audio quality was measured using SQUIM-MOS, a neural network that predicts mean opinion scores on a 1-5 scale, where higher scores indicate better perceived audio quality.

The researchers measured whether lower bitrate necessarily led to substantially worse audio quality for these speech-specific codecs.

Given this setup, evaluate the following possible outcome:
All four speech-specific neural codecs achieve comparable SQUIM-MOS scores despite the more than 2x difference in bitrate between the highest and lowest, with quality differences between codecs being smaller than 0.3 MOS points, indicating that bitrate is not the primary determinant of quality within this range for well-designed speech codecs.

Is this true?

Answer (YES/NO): YES